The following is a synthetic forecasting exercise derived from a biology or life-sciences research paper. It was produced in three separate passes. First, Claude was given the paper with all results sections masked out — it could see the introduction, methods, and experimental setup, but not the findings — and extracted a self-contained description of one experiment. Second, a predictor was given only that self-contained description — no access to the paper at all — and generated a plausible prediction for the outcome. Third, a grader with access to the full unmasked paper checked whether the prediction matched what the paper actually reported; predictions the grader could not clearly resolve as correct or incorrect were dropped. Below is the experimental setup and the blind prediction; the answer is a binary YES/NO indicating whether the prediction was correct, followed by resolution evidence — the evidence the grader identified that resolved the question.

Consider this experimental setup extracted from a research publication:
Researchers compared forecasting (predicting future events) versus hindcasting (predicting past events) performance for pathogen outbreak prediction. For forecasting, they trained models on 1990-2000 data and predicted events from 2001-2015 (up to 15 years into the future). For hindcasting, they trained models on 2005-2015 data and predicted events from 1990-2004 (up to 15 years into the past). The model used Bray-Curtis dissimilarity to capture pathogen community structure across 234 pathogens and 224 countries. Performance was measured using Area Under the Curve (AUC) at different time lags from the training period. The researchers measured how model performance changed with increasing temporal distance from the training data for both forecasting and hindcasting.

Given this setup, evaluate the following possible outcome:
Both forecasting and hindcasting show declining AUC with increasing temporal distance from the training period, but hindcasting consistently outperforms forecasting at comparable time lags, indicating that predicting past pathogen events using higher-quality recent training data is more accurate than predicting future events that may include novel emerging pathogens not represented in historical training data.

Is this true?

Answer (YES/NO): YES